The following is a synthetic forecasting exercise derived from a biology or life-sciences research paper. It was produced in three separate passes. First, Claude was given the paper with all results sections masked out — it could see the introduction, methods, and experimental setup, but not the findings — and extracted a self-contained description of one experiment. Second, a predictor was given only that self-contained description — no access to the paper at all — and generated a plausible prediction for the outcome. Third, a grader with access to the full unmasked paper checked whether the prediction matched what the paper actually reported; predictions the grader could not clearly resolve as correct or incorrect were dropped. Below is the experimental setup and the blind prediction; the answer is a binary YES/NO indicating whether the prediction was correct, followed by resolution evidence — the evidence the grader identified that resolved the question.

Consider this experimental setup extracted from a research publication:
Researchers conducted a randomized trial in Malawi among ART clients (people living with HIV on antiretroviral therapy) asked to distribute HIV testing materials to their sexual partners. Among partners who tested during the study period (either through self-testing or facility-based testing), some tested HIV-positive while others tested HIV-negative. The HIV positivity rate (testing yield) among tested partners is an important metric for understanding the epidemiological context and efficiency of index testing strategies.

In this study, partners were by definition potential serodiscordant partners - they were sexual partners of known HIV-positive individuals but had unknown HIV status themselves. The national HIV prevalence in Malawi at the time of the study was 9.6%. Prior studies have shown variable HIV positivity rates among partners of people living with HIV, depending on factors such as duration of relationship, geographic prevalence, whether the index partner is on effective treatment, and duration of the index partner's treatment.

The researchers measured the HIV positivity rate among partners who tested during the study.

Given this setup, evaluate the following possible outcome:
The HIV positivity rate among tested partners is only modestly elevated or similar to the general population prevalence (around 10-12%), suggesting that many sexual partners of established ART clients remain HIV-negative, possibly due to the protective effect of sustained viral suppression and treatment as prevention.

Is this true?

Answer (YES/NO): NO